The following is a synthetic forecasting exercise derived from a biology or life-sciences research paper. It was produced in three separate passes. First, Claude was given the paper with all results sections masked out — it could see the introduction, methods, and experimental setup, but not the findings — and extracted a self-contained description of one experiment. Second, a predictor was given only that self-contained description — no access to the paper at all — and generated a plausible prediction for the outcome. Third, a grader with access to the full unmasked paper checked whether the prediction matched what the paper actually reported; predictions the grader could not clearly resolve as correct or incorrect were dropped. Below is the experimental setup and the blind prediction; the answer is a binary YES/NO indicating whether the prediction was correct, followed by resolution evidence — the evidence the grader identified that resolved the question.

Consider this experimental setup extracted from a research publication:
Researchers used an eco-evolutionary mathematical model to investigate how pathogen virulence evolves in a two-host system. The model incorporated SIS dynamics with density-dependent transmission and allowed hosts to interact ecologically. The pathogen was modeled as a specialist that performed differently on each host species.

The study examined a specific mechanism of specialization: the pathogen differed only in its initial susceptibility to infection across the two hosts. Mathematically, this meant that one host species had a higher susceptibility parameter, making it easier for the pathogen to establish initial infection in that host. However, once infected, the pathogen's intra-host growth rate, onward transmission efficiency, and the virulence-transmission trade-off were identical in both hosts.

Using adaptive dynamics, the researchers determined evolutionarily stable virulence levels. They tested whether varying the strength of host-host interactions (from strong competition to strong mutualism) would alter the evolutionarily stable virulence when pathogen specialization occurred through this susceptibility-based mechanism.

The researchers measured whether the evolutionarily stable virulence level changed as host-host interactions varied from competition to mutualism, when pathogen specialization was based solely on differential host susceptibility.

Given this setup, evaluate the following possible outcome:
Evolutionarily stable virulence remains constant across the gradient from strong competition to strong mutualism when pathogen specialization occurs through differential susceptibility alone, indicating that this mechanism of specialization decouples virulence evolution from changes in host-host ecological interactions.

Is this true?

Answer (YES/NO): YES